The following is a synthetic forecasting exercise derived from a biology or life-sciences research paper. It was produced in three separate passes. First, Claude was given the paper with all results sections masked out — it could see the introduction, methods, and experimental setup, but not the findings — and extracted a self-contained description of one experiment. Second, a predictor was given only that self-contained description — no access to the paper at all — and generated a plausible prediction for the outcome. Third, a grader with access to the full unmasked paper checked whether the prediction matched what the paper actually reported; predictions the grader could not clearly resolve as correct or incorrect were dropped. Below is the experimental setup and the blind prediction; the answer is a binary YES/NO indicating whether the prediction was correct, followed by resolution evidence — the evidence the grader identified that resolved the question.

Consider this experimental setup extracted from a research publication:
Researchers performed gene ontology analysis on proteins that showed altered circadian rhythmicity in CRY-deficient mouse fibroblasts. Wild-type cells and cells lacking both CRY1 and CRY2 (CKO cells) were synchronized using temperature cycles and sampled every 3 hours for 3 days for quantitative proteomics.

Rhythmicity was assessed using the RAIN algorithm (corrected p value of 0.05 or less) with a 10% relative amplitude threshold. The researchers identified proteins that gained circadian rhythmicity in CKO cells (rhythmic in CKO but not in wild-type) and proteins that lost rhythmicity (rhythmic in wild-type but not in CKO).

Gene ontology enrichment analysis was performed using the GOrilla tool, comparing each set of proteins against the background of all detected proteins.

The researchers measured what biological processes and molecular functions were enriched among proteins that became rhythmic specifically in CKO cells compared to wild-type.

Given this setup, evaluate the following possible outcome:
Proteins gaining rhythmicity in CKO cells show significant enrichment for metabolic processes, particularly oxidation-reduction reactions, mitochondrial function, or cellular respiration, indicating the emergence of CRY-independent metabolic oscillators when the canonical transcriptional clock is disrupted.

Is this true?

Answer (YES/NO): NO